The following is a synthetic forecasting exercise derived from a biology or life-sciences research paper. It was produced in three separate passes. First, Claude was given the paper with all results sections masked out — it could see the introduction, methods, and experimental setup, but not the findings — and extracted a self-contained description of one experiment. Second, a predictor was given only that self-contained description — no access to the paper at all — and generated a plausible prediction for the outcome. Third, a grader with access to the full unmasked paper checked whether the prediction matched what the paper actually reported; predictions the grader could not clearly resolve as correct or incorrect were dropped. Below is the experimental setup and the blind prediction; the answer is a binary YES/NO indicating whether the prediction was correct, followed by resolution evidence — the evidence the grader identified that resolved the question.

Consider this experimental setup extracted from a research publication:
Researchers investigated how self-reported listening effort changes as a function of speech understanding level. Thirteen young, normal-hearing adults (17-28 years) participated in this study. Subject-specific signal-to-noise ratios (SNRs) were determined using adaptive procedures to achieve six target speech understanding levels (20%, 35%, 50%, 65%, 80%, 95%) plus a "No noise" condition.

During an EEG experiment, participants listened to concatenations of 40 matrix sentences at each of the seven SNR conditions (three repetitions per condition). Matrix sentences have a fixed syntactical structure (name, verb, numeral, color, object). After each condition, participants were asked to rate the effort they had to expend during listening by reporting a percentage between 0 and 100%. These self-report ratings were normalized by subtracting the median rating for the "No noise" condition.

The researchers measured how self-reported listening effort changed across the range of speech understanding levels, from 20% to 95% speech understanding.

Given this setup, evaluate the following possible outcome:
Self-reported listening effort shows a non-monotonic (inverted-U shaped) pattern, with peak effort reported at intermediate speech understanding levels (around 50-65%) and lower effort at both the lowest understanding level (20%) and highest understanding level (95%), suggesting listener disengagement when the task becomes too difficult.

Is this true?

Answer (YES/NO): NO